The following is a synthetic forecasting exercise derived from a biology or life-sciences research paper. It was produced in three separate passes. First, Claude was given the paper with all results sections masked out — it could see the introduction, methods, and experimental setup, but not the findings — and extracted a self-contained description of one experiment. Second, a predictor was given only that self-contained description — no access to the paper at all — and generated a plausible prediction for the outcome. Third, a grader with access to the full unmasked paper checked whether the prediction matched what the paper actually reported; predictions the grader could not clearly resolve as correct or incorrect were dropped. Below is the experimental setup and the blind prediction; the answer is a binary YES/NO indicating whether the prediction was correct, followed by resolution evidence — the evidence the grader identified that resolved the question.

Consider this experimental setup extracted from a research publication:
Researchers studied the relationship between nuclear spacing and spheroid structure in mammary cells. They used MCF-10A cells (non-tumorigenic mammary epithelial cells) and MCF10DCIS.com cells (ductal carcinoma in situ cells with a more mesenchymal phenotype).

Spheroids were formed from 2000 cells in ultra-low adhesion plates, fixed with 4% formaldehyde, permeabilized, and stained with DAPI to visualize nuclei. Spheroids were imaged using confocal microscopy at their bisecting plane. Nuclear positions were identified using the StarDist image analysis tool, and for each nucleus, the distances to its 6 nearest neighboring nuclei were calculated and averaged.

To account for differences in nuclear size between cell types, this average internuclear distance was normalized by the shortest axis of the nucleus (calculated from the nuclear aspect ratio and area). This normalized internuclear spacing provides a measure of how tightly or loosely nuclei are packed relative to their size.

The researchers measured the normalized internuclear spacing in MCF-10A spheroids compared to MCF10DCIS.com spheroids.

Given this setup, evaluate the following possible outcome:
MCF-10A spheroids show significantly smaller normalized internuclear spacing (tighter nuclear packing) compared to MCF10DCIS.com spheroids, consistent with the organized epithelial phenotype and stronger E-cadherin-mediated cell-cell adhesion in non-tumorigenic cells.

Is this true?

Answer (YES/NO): YES